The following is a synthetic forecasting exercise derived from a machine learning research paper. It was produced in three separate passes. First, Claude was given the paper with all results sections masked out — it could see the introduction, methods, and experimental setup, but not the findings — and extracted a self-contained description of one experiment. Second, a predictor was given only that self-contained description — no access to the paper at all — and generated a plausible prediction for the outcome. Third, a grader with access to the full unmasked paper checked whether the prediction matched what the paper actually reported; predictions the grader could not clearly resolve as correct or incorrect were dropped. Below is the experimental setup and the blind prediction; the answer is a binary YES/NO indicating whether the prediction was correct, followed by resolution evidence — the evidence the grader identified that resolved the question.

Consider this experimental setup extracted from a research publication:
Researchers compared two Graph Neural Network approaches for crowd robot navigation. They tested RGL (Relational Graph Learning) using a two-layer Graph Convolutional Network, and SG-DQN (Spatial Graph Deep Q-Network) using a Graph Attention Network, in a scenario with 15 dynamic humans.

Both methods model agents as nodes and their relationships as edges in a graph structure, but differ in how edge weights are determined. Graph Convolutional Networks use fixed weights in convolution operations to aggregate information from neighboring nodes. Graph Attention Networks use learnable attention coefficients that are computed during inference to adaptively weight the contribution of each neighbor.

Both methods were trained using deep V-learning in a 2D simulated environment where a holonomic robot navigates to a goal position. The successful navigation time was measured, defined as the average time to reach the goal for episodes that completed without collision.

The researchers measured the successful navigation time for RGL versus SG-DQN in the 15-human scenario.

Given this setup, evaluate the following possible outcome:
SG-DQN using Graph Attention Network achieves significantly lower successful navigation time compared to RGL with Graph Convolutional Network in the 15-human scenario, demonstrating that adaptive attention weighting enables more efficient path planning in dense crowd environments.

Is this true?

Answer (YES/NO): NO